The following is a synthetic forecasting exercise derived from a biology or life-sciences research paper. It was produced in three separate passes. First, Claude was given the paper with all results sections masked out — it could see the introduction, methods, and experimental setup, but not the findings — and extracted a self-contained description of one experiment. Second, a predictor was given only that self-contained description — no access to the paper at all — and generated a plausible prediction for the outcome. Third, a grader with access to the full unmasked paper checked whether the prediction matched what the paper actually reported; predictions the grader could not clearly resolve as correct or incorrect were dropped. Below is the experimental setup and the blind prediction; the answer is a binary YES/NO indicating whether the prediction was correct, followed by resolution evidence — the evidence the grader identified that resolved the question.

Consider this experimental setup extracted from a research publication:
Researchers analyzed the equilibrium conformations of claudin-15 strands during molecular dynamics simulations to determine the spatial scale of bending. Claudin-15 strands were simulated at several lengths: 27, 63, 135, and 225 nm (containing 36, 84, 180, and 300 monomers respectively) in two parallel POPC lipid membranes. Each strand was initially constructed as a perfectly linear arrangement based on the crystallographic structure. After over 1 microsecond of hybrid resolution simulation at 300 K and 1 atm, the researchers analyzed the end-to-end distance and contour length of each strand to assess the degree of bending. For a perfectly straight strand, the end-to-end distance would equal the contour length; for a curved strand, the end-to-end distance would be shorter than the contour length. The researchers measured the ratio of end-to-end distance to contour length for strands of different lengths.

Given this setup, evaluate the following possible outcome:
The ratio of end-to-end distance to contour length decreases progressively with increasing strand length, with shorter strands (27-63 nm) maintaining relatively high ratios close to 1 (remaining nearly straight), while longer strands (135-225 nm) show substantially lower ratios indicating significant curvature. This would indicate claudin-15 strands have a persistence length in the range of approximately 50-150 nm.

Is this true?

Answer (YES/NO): NO